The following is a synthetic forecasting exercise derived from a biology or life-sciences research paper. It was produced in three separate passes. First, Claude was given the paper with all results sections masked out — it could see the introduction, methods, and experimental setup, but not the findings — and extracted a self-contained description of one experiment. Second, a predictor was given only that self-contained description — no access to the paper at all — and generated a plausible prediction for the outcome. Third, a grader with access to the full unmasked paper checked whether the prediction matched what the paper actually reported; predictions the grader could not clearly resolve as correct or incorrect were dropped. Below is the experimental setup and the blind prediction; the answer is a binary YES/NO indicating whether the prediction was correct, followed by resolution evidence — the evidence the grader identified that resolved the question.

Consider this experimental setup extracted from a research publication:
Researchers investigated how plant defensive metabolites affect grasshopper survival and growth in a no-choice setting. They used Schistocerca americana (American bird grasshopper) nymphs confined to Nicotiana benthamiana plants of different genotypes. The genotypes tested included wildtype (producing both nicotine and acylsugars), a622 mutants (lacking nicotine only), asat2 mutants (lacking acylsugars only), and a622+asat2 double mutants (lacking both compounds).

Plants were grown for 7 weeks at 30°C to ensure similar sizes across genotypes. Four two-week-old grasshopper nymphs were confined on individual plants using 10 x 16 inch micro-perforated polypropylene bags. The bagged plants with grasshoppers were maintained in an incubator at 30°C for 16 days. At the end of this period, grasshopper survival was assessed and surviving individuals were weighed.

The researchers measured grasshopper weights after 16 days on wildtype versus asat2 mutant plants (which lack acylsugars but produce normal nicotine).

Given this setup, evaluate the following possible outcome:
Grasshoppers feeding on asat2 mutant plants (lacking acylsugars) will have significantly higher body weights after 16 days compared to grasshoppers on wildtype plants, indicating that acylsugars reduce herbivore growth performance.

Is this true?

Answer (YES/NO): NO